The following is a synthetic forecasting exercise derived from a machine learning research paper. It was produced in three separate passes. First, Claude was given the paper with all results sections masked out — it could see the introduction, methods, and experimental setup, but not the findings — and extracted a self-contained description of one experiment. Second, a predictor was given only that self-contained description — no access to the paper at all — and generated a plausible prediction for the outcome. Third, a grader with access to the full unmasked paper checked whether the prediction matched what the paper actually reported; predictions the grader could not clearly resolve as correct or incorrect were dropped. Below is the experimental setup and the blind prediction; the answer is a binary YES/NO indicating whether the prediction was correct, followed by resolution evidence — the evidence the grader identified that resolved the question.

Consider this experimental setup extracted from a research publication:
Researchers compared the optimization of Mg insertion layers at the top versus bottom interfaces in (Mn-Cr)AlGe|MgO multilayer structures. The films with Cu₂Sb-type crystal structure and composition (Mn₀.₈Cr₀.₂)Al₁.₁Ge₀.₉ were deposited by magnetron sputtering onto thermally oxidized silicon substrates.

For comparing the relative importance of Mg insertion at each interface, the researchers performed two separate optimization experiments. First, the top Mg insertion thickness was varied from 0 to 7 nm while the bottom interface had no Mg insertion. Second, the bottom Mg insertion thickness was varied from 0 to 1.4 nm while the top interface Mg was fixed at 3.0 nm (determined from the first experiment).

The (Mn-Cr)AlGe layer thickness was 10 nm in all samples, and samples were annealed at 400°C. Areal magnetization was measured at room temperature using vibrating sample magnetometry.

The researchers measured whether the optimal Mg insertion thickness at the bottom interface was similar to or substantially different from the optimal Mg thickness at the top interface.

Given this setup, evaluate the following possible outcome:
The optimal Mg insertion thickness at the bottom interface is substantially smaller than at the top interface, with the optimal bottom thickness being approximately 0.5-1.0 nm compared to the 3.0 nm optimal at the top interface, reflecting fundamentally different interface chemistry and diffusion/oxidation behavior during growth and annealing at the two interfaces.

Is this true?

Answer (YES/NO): NO